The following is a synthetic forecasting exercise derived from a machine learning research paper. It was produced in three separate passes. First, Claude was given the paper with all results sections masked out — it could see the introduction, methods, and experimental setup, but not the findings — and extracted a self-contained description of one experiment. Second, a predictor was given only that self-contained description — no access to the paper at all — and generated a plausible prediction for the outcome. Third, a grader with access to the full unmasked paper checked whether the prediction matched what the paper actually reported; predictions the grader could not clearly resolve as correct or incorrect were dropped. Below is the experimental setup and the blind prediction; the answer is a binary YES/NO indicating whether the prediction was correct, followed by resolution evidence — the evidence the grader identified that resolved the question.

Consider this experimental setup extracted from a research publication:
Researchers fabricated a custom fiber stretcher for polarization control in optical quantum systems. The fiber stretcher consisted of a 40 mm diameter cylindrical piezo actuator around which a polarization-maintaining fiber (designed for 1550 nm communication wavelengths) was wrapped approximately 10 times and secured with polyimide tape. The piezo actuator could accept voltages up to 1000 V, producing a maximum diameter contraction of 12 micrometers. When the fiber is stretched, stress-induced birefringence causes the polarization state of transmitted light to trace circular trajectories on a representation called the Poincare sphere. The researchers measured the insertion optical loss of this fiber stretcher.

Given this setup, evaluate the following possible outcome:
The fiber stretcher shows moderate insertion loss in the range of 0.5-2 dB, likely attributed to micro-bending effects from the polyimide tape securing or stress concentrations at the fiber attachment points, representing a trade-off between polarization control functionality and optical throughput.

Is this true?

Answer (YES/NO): NO